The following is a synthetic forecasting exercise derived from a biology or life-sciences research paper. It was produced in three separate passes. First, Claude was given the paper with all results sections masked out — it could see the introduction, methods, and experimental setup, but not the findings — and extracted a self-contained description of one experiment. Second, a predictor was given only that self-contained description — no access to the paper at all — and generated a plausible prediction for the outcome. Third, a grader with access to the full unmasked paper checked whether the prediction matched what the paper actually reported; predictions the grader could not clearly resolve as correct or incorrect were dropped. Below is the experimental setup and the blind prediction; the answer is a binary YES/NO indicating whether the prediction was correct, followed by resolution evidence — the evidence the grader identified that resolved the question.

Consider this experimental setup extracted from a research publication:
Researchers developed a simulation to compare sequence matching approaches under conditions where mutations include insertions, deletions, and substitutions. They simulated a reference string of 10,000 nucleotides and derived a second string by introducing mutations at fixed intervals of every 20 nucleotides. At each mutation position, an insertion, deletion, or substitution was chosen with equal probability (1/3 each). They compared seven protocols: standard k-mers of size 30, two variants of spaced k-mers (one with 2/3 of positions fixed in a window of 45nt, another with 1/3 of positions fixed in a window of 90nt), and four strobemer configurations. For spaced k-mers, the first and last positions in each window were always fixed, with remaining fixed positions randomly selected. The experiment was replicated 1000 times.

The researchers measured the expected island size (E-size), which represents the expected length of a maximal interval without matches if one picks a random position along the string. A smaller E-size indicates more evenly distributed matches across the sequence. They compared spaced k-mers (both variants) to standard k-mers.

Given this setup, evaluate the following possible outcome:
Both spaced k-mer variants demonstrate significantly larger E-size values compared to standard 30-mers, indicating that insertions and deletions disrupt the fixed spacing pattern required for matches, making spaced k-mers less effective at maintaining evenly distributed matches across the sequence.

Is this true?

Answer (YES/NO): NO